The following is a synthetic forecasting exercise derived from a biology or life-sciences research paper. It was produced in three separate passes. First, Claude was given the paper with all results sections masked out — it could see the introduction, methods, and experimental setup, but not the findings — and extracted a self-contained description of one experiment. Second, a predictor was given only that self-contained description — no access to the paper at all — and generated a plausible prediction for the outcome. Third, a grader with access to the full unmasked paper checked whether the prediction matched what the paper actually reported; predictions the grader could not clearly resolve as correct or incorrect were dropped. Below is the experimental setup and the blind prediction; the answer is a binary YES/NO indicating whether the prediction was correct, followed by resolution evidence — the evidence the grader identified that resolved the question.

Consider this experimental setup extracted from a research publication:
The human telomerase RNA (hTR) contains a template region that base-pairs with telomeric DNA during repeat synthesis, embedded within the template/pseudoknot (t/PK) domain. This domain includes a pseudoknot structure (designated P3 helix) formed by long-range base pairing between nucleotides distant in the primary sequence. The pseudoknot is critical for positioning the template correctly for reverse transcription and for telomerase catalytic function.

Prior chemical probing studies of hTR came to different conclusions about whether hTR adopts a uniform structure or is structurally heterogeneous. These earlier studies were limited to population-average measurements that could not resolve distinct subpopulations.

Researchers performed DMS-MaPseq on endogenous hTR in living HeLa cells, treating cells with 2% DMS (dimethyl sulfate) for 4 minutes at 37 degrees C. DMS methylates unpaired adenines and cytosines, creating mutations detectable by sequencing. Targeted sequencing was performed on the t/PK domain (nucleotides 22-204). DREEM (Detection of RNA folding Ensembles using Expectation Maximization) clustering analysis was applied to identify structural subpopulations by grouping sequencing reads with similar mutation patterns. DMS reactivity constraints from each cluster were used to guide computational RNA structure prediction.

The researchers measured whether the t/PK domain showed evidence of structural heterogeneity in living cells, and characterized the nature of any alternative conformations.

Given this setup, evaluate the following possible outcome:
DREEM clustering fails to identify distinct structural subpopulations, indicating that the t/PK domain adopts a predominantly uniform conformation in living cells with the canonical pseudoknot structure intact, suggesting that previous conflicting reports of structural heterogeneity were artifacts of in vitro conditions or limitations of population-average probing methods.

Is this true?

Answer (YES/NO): NO